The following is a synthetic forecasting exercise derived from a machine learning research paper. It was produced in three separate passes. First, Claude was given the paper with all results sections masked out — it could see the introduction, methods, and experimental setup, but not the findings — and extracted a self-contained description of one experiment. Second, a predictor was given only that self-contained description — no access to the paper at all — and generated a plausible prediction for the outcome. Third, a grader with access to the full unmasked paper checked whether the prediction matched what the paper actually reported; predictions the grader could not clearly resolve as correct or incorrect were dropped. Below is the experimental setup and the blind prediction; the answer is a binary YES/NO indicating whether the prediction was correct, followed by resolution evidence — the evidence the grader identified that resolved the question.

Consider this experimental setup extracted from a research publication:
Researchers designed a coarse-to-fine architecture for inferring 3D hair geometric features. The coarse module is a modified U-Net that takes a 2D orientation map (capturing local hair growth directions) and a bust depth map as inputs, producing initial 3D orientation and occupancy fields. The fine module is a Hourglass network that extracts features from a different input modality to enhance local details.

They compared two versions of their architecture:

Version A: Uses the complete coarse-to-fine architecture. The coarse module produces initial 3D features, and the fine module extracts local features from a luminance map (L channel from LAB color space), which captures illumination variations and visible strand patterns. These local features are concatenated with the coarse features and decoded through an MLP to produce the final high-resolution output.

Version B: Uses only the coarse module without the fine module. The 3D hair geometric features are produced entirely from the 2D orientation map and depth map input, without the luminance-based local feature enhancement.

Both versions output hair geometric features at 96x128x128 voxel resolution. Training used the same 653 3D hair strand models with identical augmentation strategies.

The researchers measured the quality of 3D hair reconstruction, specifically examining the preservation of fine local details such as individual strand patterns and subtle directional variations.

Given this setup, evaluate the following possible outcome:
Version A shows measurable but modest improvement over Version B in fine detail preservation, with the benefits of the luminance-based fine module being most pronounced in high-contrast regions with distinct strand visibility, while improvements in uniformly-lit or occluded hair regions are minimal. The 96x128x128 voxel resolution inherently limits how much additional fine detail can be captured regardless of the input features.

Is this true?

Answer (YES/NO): NO